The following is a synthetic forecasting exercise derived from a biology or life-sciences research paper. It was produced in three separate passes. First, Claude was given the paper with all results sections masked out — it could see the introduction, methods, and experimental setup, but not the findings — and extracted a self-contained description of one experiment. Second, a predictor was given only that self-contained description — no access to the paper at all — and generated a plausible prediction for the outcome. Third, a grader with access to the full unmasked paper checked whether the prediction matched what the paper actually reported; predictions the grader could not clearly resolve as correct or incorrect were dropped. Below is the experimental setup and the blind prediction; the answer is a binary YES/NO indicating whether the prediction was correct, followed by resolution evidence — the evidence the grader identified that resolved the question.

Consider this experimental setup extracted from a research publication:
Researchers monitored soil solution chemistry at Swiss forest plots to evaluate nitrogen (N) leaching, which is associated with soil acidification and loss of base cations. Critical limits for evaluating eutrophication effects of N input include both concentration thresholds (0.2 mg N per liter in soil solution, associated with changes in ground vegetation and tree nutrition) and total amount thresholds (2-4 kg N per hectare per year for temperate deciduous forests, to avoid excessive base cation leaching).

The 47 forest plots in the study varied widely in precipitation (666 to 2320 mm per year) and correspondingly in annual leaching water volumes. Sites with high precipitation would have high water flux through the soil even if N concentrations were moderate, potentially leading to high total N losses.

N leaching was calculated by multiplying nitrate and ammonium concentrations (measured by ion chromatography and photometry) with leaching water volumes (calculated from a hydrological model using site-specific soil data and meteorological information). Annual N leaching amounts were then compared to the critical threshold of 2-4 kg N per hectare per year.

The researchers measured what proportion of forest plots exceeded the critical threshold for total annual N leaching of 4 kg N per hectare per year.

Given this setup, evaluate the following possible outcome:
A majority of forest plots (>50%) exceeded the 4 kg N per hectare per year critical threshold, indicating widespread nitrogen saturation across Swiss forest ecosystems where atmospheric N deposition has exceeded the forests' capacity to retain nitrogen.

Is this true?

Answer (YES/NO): NO